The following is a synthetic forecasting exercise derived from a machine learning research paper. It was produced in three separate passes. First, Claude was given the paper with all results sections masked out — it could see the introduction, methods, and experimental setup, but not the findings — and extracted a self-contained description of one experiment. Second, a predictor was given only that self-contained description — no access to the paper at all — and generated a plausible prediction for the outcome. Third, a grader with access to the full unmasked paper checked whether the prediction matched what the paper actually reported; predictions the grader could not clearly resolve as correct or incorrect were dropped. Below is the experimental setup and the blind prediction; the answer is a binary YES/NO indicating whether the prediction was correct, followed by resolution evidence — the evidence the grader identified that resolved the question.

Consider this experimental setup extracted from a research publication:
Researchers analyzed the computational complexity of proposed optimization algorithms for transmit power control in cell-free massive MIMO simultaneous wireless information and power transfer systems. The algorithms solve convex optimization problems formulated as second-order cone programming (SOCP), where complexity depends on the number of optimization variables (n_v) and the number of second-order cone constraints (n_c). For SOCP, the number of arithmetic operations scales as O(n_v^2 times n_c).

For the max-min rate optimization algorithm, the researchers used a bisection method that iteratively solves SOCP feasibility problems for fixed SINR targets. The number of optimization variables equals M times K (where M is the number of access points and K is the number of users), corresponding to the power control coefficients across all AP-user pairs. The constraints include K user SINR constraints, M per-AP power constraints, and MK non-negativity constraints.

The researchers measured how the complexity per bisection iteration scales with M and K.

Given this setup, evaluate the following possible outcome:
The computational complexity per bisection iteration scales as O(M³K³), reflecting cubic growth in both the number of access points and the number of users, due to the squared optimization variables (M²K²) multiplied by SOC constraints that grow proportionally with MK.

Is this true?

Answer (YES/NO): NO